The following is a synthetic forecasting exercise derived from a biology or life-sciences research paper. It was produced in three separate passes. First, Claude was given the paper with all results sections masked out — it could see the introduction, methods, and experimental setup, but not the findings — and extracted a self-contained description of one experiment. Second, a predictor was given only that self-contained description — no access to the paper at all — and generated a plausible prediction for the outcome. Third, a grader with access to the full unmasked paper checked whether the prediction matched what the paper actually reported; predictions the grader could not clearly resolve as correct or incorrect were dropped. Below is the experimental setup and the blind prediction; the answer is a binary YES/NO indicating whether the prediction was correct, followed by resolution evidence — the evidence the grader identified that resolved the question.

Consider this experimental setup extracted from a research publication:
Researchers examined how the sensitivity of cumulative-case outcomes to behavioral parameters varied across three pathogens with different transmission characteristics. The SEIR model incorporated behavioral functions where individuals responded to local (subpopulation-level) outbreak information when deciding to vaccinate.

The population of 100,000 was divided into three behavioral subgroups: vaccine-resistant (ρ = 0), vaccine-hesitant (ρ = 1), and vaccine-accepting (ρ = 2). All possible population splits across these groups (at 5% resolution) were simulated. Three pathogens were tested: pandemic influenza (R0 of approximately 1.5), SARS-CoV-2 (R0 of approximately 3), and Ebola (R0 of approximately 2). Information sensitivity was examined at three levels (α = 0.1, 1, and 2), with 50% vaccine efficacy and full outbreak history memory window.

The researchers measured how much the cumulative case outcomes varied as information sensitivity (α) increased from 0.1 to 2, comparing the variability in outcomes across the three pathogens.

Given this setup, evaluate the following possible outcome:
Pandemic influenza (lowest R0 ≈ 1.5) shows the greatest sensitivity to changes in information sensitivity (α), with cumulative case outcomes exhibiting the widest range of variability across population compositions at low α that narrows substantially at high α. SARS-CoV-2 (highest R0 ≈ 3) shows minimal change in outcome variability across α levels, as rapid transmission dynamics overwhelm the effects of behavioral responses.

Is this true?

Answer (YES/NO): NO